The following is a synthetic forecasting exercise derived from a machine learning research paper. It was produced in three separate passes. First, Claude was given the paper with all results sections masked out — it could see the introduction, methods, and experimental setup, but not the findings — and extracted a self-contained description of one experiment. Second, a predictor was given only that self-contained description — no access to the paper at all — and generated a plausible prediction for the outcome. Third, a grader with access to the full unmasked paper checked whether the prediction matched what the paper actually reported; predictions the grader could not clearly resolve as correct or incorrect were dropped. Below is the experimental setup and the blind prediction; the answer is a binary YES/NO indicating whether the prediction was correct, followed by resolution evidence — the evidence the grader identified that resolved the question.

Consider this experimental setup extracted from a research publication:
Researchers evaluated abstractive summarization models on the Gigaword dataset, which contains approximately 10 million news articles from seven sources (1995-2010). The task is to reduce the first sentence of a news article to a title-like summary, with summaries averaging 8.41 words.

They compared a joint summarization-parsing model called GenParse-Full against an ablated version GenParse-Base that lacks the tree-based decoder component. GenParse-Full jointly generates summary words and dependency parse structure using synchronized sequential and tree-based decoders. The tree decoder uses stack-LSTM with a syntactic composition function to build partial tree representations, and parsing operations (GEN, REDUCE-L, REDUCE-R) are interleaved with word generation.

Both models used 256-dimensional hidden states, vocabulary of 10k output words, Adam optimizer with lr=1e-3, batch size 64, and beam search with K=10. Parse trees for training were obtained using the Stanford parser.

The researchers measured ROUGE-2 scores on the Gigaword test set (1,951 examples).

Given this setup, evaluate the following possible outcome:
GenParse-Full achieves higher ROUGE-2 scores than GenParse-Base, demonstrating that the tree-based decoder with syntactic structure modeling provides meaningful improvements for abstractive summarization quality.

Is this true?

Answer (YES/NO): YES